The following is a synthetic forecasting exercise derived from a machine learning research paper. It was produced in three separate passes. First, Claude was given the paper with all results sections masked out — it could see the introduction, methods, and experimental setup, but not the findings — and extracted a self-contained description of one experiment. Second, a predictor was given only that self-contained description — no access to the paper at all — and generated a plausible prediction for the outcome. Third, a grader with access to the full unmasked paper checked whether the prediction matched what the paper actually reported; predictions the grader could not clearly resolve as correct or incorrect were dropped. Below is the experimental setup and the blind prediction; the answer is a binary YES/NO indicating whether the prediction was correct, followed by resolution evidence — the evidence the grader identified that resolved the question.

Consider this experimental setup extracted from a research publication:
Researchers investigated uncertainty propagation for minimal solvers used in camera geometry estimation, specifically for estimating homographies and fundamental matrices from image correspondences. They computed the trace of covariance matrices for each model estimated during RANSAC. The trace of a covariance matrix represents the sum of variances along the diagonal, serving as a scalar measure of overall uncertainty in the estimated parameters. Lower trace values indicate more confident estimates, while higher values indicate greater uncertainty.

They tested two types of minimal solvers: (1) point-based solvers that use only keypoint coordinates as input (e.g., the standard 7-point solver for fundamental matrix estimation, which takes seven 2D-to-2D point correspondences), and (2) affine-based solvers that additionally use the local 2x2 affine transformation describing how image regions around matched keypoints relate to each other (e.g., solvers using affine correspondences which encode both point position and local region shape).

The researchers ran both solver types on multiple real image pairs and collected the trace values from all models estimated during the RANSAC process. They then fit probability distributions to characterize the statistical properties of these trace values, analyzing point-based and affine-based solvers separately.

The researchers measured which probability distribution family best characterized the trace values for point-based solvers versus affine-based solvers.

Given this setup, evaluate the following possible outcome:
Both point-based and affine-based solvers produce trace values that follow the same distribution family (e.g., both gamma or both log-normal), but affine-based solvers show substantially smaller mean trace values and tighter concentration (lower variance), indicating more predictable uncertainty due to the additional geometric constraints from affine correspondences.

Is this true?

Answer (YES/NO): NO